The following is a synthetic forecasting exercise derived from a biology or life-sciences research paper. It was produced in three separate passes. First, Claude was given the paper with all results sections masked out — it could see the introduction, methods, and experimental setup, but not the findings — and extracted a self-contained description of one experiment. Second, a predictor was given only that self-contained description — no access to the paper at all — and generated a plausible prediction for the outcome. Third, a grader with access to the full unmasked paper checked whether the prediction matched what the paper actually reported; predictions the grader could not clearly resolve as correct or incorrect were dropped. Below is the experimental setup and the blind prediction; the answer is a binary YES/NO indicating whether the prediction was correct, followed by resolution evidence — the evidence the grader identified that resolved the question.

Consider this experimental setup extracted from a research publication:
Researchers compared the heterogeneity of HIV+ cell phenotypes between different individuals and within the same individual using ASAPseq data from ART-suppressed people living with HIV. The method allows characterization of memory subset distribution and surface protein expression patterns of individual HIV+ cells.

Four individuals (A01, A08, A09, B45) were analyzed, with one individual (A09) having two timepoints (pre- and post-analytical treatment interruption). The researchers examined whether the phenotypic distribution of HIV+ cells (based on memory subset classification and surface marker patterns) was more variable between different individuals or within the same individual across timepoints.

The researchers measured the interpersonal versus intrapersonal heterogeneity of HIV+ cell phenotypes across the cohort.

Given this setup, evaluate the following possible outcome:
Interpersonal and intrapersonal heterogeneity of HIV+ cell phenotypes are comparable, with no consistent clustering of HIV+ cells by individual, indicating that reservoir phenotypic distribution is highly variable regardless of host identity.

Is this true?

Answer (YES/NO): NO